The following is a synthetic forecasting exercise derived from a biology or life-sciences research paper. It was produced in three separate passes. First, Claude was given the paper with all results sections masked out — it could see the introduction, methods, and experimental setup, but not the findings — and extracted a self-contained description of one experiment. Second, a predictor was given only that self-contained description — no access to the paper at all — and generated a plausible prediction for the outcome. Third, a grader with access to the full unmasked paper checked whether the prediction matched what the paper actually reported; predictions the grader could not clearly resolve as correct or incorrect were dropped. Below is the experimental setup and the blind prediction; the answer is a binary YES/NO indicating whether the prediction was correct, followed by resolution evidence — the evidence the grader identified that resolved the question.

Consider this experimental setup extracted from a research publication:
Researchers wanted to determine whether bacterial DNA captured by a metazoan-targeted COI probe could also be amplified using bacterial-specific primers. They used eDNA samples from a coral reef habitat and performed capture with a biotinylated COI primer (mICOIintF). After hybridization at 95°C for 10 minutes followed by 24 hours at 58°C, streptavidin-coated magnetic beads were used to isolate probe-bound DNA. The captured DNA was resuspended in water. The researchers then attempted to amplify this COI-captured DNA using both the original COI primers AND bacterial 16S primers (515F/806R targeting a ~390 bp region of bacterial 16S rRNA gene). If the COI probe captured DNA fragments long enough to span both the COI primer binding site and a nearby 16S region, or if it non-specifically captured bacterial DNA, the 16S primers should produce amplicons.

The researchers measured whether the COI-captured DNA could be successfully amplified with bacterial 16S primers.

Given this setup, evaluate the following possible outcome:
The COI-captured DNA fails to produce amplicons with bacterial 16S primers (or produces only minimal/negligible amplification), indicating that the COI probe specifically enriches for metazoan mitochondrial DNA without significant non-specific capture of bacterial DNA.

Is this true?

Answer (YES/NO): NO